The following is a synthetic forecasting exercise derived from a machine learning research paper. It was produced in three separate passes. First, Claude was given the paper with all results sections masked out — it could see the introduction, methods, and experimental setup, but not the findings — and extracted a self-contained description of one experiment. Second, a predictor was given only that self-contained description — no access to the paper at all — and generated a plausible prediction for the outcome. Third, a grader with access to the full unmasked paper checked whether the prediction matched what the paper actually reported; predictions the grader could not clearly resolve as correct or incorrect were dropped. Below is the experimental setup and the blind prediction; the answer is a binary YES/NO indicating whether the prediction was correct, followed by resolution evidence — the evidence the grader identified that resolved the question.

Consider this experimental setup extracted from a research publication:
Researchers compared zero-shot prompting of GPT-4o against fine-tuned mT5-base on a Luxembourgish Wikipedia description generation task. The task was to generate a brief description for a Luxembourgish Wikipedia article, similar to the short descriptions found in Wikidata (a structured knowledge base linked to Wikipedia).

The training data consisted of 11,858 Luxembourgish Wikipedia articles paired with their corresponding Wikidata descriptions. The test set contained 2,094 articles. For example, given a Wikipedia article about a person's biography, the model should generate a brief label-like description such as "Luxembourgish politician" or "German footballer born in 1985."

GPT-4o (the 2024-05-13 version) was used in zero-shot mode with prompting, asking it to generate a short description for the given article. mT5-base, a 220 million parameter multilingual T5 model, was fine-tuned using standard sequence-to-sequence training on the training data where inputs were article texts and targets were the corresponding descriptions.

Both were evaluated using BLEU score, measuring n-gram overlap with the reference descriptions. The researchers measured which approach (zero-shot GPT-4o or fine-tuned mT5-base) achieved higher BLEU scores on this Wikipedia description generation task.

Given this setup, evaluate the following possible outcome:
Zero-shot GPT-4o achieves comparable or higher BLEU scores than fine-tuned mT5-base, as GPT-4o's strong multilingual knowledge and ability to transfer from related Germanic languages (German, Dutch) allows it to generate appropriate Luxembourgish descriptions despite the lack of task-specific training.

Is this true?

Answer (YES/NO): YES